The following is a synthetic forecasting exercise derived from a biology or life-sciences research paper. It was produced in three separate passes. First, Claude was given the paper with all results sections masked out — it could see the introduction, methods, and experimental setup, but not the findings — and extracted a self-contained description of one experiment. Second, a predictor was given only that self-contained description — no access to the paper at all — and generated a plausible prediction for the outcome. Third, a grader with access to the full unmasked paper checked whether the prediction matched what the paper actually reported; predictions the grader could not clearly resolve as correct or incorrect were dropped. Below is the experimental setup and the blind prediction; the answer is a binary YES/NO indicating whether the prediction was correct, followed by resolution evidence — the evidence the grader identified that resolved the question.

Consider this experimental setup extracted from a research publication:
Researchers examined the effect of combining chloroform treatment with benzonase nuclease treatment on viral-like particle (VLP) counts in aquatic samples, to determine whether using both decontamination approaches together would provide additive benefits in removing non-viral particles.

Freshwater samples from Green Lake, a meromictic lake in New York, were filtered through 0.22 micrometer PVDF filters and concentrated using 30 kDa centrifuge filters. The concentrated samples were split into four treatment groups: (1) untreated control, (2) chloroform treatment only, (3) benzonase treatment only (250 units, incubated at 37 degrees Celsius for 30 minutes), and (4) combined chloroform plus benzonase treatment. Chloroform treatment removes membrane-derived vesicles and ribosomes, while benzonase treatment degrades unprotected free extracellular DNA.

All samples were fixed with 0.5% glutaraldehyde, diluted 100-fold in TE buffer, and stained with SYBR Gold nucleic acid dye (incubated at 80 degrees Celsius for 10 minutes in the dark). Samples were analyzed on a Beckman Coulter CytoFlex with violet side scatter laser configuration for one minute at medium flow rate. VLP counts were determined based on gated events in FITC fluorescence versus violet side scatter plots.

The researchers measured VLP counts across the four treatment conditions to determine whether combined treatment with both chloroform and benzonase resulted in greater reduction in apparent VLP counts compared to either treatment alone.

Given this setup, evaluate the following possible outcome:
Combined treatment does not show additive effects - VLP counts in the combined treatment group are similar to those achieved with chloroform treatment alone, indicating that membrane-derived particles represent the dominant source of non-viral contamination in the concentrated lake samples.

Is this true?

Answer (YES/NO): YES